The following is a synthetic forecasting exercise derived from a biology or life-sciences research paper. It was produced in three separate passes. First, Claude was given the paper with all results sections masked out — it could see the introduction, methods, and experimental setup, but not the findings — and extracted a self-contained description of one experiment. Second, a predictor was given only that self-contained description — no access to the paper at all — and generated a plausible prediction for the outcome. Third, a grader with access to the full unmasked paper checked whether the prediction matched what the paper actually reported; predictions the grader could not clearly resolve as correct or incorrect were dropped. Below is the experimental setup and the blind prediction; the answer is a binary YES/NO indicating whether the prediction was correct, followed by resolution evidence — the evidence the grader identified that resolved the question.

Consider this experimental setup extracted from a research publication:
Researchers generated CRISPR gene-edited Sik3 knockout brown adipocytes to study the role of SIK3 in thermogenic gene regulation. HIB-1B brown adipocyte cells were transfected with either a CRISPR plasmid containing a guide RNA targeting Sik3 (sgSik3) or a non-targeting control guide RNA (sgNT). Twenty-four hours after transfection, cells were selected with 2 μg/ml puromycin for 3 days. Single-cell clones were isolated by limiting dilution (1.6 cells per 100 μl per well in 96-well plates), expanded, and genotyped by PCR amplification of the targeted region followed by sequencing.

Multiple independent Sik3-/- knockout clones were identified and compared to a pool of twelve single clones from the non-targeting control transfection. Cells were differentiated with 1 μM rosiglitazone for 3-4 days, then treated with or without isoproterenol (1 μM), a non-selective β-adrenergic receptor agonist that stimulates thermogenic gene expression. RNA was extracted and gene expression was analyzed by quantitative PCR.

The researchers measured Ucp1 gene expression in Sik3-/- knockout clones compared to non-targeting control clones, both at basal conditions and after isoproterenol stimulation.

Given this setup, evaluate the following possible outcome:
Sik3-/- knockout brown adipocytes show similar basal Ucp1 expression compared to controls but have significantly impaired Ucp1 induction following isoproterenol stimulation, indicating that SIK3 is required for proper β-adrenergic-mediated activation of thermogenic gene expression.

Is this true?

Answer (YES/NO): NO